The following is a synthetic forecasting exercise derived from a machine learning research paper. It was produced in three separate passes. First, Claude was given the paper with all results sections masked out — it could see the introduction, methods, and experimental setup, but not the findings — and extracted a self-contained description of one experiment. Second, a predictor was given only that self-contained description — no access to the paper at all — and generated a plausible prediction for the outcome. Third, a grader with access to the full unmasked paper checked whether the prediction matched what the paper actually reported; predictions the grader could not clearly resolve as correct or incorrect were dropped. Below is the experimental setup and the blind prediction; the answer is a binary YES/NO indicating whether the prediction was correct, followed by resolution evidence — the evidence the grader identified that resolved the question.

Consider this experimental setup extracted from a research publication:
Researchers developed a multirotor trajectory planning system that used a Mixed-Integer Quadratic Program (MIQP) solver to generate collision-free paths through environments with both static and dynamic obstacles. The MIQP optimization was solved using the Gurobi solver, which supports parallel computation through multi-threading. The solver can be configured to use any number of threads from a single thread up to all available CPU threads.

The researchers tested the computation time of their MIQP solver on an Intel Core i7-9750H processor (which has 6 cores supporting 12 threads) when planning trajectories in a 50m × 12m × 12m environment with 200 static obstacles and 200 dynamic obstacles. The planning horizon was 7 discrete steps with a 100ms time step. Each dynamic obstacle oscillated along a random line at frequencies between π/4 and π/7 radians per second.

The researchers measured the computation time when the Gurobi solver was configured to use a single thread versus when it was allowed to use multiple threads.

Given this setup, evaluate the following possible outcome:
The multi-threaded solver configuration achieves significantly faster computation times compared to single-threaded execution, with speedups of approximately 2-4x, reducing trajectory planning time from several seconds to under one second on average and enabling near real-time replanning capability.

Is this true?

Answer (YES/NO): NO